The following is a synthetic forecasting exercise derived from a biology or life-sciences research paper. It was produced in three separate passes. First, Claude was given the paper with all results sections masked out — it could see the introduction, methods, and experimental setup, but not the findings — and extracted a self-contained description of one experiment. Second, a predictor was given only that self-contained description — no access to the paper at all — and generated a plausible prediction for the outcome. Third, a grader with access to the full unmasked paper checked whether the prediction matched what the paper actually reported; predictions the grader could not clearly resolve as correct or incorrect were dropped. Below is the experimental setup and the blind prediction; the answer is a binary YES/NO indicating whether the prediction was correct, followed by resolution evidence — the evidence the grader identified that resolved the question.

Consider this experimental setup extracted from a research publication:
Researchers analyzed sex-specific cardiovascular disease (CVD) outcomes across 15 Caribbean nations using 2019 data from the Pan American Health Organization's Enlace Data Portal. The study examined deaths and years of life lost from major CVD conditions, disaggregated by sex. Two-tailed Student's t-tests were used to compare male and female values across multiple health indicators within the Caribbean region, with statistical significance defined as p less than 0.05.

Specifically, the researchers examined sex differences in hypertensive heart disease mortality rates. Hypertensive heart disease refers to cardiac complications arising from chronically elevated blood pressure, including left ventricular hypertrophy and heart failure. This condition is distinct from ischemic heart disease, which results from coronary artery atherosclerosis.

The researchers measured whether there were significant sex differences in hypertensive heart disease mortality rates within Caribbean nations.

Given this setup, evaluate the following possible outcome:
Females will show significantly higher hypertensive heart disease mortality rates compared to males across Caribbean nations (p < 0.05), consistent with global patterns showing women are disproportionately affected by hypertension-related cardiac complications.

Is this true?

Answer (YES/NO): NO